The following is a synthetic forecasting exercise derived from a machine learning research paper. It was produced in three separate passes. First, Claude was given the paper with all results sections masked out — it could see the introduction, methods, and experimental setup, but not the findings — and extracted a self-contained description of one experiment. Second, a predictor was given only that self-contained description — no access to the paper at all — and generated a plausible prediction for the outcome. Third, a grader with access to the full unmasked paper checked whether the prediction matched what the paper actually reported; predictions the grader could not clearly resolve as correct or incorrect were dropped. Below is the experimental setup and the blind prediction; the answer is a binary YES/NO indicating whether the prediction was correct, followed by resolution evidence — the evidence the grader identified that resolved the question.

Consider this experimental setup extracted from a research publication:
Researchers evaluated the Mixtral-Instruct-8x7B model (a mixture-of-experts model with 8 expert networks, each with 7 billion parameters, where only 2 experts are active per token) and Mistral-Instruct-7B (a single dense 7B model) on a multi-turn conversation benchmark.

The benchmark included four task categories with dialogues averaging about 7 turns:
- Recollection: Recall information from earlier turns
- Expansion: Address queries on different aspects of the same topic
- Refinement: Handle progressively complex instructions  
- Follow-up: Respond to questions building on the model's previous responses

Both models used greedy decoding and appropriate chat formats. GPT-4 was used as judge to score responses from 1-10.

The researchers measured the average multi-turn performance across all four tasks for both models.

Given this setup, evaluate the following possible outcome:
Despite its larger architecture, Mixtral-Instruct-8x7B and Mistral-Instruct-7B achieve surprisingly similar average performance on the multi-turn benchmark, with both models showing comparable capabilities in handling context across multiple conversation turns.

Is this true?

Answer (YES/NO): YES